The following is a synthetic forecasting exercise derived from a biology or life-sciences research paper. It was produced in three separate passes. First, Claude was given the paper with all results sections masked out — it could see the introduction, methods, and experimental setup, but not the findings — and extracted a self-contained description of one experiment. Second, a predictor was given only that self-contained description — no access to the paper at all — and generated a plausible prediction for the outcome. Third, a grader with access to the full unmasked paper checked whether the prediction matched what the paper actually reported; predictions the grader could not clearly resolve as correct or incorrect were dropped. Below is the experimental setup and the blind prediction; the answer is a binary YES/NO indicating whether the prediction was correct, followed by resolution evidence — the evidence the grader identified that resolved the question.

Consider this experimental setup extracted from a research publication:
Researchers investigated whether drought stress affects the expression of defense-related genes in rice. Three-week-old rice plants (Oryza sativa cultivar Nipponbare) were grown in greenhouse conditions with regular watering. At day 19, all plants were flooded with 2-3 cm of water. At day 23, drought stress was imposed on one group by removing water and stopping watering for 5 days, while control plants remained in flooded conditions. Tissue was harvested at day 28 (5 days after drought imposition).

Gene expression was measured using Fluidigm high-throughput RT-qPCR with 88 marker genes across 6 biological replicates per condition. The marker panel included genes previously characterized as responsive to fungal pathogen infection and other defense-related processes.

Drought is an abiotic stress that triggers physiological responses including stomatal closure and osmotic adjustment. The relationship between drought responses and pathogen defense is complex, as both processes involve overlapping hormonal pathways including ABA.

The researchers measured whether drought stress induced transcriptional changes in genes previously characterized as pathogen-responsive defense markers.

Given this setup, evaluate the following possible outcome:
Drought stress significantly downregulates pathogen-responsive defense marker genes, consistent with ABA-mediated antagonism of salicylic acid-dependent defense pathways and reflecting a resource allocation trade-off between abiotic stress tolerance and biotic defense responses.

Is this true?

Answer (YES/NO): NO